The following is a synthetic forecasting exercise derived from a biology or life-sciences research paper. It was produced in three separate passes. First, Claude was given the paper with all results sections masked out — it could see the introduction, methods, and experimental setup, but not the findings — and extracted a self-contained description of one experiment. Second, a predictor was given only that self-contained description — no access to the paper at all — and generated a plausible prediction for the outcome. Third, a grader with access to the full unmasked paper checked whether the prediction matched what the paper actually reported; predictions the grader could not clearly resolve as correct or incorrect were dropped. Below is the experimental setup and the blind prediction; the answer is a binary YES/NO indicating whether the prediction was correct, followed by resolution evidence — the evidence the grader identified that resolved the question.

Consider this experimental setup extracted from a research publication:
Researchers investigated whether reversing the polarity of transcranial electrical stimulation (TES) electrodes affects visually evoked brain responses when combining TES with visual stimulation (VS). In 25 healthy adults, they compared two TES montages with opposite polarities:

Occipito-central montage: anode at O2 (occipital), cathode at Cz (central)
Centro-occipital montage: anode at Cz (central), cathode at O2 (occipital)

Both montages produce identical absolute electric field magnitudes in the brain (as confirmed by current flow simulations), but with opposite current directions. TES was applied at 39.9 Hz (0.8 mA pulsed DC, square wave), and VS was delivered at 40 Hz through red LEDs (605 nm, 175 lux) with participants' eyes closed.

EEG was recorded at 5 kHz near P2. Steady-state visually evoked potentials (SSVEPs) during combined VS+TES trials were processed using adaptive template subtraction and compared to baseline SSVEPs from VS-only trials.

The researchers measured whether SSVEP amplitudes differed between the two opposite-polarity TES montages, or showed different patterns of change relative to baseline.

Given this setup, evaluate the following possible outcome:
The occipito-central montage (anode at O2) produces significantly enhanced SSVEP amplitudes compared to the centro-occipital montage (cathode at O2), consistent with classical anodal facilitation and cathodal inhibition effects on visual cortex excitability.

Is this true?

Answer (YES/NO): NO